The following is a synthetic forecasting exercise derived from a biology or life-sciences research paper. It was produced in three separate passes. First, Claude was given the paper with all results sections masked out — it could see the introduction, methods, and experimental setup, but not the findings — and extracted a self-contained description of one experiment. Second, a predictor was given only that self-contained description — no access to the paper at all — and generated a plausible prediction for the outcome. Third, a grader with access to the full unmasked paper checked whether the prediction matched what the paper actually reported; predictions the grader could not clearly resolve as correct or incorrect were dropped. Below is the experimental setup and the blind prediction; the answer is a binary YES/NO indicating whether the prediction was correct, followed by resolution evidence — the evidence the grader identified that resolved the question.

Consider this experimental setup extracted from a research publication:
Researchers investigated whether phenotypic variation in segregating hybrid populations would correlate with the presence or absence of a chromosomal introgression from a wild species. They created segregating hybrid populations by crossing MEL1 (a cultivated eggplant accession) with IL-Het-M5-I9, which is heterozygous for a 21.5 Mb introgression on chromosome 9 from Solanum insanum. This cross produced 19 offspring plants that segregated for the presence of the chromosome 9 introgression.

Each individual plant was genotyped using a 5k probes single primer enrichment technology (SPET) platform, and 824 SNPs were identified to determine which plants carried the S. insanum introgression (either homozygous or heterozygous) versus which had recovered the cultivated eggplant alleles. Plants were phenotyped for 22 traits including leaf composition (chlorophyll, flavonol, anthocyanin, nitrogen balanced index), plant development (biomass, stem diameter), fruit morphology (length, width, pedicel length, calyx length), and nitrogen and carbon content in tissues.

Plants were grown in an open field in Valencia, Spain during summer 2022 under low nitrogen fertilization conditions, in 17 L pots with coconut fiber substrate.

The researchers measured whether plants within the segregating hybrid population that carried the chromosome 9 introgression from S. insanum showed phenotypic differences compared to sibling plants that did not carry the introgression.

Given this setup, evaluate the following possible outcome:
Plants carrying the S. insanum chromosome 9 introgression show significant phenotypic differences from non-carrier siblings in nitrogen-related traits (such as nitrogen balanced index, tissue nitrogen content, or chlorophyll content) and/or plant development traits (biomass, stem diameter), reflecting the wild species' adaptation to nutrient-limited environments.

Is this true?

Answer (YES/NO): YES